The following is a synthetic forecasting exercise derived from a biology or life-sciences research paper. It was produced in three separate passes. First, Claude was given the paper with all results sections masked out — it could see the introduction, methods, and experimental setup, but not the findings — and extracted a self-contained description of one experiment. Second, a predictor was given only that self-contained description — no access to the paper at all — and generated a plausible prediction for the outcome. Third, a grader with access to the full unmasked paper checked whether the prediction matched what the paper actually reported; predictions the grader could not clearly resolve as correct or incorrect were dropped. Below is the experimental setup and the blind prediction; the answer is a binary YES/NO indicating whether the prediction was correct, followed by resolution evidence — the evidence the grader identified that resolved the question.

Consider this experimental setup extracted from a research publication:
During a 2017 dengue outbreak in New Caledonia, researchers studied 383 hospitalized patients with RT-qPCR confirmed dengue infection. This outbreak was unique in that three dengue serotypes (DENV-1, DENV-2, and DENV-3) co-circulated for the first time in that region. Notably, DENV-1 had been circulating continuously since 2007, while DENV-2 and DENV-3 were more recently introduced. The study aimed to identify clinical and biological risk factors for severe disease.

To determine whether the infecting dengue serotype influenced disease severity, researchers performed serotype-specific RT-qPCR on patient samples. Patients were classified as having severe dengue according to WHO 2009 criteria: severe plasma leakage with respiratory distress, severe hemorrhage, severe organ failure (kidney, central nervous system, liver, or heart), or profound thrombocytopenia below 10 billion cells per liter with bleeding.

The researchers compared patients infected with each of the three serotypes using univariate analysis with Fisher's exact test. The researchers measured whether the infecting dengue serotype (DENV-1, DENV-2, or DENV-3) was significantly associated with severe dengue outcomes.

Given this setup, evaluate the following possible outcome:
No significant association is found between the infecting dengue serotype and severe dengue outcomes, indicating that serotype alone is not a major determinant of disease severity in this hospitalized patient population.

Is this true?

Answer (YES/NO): YES